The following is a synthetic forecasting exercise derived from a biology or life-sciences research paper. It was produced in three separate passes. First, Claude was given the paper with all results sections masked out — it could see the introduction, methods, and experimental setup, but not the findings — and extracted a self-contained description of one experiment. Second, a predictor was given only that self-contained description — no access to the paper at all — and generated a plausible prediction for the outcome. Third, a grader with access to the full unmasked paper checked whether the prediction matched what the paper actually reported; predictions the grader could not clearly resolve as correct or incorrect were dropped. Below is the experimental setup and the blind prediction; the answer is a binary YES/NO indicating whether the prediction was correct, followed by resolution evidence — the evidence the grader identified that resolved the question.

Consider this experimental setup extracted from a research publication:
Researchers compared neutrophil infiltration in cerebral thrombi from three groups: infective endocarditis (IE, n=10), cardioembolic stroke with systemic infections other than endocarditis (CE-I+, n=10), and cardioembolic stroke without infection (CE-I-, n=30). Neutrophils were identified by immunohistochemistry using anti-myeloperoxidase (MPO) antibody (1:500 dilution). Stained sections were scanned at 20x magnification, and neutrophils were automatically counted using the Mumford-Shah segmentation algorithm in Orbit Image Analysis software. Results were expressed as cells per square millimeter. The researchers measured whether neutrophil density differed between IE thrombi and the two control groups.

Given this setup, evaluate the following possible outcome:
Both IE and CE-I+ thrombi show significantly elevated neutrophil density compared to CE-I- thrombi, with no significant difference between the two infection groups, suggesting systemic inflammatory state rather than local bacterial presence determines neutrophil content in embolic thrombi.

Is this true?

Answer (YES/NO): NO